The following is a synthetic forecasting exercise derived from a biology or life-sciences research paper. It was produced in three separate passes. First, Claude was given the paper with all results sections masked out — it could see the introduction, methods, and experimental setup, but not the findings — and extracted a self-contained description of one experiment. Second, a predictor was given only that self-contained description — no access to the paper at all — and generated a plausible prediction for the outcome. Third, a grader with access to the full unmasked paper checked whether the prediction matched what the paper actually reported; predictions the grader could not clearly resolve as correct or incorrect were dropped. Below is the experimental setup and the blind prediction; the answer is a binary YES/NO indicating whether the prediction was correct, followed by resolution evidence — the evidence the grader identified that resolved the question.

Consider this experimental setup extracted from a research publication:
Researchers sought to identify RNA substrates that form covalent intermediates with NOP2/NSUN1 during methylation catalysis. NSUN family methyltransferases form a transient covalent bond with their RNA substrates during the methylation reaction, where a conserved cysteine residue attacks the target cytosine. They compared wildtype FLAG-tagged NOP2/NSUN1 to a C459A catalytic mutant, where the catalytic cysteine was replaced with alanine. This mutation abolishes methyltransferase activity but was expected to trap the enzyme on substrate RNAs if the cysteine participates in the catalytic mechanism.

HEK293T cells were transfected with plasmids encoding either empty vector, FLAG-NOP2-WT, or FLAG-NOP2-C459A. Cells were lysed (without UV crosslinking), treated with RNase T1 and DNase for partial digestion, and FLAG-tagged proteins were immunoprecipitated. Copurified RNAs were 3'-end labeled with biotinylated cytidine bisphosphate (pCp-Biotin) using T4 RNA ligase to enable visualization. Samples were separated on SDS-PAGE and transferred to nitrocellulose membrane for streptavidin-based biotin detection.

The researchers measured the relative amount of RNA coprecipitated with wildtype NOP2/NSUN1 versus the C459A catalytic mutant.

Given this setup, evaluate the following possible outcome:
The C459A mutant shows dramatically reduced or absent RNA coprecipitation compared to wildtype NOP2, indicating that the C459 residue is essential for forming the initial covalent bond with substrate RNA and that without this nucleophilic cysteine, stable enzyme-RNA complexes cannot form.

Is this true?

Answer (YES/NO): NO